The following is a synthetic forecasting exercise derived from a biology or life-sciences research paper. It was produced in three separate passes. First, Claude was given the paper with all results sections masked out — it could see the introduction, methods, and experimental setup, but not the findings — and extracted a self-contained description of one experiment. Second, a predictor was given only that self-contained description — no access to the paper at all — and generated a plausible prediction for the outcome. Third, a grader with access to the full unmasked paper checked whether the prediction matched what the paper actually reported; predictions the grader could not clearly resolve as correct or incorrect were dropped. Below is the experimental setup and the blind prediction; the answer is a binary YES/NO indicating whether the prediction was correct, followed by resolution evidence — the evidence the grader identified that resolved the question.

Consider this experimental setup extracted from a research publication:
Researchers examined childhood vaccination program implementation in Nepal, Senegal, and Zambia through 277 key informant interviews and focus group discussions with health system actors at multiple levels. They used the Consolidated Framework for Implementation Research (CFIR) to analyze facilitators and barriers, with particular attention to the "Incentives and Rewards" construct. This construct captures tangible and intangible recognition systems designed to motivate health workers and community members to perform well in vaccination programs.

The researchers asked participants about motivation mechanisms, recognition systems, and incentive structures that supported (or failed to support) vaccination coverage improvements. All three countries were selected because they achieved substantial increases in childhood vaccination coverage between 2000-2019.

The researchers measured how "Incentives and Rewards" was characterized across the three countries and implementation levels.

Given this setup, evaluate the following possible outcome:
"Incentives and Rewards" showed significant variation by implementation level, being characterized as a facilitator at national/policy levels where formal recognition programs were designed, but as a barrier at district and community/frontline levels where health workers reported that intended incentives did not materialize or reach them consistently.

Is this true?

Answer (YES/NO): NO